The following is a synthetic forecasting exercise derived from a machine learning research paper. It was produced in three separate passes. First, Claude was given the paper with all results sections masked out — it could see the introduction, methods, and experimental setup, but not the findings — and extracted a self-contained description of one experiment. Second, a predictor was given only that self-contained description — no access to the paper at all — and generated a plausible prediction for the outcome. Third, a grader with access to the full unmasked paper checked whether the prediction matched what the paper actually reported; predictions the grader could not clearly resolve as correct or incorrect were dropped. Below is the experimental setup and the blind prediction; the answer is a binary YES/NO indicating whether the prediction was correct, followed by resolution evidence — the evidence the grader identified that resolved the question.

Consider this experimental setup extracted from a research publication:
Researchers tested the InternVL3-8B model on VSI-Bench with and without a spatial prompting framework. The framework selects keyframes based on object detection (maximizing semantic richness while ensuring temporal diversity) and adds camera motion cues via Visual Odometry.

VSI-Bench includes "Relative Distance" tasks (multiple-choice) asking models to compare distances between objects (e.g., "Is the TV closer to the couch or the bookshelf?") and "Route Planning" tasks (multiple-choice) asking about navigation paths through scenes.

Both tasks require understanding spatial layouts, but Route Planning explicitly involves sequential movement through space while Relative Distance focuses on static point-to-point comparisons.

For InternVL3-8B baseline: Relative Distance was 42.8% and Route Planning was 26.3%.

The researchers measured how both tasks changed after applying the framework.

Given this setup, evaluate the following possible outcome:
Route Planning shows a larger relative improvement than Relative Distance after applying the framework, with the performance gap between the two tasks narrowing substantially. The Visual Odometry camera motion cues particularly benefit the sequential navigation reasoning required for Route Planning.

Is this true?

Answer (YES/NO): NO